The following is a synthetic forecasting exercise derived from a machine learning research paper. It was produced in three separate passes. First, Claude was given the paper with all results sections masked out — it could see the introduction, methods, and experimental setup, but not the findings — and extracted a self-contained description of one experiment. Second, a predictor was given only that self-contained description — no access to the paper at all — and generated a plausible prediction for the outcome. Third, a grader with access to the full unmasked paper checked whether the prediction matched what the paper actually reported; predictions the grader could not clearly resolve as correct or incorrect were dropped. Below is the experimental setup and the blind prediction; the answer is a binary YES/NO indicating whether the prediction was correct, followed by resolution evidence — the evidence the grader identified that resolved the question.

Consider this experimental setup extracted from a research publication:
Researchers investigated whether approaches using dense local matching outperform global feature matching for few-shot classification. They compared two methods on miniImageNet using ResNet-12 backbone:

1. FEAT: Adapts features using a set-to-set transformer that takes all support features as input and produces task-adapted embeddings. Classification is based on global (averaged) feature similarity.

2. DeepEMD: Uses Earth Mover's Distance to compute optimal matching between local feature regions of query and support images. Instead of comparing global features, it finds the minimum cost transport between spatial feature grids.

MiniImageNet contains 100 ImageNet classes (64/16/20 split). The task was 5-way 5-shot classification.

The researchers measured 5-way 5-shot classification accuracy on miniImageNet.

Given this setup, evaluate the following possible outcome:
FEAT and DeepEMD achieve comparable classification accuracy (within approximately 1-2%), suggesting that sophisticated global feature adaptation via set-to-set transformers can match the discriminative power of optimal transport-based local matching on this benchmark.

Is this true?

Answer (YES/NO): YES